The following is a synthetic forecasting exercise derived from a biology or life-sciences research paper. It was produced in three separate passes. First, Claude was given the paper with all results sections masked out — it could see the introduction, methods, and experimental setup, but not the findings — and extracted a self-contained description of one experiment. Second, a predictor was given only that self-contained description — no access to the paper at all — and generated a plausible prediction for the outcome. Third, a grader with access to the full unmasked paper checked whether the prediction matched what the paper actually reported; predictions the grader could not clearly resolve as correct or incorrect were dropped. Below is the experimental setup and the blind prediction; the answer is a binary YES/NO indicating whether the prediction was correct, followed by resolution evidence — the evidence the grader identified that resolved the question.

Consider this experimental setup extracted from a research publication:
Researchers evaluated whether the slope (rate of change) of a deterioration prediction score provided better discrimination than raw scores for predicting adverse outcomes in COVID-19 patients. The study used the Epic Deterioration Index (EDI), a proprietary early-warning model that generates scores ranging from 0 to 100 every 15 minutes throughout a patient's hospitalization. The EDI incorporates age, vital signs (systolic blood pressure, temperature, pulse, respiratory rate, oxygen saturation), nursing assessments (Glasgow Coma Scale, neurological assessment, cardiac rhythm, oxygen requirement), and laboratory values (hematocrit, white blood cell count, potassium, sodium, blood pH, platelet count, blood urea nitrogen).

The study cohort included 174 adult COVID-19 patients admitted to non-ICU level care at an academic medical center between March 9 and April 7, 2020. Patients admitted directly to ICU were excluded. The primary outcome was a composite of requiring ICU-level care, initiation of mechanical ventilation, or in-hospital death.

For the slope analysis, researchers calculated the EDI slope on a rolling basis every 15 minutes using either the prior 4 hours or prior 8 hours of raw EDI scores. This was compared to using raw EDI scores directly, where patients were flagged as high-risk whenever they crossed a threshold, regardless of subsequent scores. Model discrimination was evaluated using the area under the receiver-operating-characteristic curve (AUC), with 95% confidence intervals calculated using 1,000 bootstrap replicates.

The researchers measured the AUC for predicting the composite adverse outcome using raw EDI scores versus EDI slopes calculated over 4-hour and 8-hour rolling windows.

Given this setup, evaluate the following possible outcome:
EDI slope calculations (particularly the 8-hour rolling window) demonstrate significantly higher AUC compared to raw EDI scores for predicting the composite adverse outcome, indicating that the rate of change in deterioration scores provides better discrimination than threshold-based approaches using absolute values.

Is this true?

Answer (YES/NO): NO